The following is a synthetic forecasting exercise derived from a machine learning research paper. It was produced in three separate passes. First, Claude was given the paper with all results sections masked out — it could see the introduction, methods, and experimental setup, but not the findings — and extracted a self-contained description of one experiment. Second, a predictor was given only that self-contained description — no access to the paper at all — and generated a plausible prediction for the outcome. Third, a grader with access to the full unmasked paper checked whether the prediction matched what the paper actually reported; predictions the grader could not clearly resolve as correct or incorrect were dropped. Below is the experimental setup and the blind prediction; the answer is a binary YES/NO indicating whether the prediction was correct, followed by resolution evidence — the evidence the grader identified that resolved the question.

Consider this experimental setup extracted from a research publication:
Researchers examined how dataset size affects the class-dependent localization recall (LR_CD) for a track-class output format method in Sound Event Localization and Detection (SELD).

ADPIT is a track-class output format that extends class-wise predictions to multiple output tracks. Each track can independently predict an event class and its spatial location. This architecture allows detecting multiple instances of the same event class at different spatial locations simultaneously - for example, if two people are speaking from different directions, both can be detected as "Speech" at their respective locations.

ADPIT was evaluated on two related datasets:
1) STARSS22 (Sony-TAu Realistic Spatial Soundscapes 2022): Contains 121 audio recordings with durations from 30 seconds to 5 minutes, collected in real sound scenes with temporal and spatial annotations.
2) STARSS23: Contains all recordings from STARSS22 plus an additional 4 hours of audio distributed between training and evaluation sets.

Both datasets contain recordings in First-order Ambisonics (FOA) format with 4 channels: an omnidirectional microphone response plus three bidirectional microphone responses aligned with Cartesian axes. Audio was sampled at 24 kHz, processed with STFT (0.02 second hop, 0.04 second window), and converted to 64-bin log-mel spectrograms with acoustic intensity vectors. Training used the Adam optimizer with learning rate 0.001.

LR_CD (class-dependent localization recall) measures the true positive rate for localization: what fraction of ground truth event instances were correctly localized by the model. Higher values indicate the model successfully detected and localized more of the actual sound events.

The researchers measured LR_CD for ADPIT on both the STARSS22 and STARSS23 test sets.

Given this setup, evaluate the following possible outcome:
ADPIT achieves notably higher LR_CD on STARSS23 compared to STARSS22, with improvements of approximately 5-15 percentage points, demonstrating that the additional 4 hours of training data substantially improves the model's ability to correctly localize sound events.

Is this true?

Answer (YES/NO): NO